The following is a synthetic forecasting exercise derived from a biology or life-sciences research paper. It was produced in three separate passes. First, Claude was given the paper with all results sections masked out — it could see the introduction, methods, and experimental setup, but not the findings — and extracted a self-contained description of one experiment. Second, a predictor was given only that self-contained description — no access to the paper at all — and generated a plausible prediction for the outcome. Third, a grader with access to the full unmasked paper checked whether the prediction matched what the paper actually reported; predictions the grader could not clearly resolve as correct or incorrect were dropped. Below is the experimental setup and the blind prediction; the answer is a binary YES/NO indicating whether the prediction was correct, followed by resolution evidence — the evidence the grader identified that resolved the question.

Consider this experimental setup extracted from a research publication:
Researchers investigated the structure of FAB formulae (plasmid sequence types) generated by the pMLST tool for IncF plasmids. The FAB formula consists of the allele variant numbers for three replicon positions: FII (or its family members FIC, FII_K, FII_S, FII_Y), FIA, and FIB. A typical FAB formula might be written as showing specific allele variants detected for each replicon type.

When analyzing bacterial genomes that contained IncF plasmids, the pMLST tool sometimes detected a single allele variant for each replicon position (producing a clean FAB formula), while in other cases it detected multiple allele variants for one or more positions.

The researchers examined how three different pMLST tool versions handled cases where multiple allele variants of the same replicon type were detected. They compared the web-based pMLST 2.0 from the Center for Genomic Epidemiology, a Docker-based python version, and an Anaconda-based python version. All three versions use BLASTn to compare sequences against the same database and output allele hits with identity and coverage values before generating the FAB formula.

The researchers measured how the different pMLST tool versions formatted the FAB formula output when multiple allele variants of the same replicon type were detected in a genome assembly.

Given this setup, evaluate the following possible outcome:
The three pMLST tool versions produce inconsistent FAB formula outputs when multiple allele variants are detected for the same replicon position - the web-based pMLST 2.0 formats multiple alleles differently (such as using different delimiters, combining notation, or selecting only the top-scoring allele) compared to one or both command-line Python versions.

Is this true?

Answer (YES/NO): NO